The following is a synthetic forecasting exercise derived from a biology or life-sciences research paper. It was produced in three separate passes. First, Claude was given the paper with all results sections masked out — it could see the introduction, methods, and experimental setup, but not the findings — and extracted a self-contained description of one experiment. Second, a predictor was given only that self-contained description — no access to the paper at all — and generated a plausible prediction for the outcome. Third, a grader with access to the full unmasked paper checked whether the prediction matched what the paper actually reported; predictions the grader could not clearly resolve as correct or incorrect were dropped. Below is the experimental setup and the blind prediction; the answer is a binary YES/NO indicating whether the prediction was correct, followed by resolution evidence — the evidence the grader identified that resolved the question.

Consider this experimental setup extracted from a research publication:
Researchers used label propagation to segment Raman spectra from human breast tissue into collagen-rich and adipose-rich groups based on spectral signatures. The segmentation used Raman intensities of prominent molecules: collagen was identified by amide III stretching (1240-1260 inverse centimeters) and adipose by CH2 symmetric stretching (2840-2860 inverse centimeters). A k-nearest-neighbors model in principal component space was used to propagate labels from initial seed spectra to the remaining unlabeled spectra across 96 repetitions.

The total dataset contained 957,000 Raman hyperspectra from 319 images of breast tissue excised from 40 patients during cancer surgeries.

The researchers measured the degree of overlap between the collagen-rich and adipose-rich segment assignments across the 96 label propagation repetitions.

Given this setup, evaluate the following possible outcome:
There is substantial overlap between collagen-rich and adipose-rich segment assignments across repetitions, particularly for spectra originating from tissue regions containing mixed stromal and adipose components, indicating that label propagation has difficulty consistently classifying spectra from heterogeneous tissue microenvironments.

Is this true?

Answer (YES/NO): NO